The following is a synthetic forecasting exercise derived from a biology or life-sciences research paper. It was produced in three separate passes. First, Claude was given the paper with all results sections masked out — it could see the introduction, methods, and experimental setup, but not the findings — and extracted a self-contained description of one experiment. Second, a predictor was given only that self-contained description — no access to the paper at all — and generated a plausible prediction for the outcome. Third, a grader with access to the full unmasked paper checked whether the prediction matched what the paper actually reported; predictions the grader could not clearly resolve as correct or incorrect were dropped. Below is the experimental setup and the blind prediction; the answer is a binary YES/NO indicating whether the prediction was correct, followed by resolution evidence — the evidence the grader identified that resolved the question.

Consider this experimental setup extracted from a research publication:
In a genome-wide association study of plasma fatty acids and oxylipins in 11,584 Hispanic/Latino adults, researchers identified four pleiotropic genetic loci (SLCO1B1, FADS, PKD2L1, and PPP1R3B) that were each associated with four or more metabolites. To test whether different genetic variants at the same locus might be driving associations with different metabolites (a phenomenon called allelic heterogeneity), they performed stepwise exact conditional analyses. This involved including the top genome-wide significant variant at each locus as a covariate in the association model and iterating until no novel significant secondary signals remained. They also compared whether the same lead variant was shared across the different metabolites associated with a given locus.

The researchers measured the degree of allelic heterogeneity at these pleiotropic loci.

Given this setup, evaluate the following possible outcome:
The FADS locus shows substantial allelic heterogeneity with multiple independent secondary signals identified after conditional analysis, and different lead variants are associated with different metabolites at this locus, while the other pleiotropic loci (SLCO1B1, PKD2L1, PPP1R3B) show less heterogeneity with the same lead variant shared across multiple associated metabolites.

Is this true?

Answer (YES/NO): NO